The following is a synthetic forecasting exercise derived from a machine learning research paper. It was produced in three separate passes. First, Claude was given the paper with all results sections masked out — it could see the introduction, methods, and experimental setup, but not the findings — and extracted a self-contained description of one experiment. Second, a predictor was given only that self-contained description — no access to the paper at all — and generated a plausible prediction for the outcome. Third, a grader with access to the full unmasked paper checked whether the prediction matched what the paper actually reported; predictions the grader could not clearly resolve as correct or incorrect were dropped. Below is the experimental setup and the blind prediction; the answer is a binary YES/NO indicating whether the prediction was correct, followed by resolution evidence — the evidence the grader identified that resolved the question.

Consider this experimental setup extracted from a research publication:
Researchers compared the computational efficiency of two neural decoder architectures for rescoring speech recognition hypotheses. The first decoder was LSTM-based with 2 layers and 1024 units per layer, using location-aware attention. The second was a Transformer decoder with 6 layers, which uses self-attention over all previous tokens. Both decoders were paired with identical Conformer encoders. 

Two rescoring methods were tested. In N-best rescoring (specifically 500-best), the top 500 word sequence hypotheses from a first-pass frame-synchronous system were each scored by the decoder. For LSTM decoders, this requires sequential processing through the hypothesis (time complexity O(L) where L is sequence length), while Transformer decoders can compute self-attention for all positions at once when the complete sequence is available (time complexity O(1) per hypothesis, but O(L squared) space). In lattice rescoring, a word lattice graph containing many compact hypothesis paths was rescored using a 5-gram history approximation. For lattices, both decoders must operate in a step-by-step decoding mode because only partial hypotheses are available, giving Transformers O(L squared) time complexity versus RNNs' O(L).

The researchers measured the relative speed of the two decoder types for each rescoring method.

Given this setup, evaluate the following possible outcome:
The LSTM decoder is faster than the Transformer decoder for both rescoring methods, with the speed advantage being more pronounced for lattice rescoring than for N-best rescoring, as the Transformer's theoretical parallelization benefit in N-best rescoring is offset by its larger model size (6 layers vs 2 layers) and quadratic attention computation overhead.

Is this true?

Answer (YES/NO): NO